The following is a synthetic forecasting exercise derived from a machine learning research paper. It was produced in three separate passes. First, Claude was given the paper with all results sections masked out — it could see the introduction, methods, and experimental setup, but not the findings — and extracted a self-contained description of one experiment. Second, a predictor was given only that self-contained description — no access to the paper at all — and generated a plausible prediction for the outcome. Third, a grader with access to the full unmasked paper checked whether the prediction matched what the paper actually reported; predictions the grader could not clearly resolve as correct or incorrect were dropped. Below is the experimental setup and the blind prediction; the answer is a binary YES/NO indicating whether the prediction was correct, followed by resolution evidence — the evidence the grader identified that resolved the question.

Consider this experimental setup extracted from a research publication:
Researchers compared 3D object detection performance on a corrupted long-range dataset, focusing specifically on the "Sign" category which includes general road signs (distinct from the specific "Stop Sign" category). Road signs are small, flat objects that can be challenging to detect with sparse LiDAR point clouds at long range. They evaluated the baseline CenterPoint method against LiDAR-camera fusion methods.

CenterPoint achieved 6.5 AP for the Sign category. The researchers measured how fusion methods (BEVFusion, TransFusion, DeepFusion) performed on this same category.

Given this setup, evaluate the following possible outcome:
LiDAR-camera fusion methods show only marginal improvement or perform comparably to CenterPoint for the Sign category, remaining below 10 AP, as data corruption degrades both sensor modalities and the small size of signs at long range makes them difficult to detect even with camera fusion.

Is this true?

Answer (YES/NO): NO